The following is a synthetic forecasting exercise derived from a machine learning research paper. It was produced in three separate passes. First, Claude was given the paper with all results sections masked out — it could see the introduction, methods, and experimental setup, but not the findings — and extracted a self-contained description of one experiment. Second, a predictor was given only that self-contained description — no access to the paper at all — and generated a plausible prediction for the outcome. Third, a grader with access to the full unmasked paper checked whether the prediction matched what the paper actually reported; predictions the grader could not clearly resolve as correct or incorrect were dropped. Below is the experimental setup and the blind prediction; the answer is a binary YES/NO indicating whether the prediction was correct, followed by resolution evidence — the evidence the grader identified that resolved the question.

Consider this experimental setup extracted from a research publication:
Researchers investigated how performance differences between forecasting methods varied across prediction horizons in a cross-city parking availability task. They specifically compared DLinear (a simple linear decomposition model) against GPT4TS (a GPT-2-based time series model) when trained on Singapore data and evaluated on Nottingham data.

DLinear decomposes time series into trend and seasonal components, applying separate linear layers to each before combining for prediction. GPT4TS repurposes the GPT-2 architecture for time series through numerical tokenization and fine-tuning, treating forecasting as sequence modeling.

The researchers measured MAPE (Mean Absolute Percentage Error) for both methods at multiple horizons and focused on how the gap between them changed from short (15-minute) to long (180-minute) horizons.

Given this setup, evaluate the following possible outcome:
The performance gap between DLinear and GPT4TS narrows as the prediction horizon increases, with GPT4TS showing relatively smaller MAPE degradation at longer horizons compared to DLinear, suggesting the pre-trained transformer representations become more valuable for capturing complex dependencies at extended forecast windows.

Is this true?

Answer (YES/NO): YES